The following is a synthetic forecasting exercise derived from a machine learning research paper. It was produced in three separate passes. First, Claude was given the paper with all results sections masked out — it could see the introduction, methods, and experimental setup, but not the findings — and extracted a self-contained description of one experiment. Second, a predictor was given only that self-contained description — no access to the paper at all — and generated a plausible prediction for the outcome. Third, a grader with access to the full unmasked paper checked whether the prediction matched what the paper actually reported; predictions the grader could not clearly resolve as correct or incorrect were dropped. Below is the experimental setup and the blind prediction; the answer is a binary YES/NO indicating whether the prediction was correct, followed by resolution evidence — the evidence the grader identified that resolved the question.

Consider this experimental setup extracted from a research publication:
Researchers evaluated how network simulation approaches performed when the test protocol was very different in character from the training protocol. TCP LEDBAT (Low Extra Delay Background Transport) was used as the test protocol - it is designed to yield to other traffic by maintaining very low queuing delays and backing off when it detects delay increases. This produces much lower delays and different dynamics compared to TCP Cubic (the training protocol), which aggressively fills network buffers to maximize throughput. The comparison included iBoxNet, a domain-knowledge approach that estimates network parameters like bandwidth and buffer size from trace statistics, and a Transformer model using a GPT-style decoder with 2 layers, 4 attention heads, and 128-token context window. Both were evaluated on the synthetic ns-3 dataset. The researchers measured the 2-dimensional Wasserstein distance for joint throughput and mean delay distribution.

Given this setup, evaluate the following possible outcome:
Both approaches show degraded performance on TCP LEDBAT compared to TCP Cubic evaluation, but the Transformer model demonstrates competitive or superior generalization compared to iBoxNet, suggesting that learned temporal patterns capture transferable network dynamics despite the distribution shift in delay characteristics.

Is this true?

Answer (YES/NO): NO